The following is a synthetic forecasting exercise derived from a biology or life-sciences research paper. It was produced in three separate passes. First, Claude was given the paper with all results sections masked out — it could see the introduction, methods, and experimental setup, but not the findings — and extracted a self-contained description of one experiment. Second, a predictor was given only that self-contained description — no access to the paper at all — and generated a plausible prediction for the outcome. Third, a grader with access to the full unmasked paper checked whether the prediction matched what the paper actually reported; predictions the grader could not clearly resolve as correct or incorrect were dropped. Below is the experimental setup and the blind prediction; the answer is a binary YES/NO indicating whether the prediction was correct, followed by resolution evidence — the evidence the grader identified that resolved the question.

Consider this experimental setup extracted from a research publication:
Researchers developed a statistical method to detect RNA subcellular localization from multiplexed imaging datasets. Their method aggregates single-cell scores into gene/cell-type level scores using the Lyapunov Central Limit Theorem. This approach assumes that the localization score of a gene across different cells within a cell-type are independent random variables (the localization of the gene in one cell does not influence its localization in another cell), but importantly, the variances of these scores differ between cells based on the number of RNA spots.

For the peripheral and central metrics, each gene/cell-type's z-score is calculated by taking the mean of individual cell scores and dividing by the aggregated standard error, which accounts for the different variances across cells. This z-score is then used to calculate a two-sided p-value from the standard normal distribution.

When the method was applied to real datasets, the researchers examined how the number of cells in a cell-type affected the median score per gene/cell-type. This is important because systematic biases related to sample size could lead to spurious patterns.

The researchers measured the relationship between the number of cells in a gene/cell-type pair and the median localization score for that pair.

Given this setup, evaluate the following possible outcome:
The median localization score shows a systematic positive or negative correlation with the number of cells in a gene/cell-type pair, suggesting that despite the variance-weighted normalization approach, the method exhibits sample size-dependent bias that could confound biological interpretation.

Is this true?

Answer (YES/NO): NO